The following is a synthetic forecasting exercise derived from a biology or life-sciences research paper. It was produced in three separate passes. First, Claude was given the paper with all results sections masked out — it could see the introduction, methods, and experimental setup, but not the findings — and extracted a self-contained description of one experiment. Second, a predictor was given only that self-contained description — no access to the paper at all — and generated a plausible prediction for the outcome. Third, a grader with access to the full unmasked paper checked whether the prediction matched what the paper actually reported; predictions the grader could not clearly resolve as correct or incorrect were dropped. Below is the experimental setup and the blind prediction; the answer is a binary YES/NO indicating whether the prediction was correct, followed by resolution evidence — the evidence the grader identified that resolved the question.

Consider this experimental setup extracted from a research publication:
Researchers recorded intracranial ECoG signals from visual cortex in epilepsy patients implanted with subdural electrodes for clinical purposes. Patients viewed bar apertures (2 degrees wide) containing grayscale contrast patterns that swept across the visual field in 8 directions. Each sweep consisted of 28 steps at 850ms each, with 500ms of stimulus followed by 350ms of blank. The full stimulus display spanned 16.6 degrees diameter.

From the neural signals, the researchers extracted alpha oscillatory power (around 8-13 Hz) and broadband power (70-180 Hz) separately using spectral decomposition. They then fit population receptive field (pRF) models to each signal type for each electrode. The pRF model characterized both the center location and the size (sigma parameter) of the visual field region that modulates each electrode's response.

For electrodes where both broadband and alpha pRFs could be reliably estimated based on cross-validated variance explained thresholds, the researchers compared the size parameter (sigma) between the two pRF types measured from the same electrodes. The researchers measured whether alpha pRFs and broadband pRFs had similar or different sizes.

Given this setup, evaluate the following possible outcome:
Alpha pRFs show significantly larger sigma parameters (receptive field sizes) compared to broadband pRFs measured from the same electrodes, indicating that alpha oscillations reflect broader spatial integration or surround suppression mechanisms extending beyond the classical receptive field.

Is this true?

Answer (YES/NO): YES